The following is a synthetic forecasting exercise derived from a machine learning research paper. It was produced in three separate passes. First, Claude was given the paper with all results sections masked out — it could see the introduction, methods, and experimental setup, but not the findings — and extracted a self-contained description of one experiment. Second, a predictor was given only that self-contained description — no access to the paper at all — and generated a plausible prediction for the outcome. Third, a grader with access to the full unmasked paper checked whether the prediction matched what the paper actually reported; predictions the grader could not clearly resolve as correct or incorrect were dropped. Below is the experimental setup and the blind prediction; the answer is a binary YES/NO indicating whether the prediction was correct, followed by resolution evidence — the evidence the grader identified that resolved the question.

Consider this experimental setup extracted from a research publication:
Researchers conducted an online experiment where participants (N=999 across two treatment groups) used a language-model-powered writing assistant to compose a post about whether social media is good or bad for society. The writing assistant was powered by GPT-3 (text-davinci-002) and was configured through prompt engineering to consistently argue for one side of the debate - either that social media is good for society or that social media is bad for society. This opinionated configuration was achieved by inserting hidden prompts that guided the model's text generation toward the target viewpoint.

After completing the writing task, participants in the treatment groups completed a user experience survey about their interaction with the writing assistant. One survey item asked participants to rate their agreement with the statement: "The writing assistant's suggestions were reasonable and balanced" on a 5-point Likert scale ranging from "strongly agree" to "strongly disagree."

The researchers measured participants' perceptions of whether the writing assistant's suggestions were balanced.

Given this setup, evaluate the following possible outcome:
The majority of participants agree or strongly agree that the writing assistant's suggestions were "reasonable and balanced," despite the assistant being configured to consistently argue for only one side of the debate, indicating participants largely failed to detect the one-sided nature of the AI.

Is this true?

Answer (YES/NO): YES